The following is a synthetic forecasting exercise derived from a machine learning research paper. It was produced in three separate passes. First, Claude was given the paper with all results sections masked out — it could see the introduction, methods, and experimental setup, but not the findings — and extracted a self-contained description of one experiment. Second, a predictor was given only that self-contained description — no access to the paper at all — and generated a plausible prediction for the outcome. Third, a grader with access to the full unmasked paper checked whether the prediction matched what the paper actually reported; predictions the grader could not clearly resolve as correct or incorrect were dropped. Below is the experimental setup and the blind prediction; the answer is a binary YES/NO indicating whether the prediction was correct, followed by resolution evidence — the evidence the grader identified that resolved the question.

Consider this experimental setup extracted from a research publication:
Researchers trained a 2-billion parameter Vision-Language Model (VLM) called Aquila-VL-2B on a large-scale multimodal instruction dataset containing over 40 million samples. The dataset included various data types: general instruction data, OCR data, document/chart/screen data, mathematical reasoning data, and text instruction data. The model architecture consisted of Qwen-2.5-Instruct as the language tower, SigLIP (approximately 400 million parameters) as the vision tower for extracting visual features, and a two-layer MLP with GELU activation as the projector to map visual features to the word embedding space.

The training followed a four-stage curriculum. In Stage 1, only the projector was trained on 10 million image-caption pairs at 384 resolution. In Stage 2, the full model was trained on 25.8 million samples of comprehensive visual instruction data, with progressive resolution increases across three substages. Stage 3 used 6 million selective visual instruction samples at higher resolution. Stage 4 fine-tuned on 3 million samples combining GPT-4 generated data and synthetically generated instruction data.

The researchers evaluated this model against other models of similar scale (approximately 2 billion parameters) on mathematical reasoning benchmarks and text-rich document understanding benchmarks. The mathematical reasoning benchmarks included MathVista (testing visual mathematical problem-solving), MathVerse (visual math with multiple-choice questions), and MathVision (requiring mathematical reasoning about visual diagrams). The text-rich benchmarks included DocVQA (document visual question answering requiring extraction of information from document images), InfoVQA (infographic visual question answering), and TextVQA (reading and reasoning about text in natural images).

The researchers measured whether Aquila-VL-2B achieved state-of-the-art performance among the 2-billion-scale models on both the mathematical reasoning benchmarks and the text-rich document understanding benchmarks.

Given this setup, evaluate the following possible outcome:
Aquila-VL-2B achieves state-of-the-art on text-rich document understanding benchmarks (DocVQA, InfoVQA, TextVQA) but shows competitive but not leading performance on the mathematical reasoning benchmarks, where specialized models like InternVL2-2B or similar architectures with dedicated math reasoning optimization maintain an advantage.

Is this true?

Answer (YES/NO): NO